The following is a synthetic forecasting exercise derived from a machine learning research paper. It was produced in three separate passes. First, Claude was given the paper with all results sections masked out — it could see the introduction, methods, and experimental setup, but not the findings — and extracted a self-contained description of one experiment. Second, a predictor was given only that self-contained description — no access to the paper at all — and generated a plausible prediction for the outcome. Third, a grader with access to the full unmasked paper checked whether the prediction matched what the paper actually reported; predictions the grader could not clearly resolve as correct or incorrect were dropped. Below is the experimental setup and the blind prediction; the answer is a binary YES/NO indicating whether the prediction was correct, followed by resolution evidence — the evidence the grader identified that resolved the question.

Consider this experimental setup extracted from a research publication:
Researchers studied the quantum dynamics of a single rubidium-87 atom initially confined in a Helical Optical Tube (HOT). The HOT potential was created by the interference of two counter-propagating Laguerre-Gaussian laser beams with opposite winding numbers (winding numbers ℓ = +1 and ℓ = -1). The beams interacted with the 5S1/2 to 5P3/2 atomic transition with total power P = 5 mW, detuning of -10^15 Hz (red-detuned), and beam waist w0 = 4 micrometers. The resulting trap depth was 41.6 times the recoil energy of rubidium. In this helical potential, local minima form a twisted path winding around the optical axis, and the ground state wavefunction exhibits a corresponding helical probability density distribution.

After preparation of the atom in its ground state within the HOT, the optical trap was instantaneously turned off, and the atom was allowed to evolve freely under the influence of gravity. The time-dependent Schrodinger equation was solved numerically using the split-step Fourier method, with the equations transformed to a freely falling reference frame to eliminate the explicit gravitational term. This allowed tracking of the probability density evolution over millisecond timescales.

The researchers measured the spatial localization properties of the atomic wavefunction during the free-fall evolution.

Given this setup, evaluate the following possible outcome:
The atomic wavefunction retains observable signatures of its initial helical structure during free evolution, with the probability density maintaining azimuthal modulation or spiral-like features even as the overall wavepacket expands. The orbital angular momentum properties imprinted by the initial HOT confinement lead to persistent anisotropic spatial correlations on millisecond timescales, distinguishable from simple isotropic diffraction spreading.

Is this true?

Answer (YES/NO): YES